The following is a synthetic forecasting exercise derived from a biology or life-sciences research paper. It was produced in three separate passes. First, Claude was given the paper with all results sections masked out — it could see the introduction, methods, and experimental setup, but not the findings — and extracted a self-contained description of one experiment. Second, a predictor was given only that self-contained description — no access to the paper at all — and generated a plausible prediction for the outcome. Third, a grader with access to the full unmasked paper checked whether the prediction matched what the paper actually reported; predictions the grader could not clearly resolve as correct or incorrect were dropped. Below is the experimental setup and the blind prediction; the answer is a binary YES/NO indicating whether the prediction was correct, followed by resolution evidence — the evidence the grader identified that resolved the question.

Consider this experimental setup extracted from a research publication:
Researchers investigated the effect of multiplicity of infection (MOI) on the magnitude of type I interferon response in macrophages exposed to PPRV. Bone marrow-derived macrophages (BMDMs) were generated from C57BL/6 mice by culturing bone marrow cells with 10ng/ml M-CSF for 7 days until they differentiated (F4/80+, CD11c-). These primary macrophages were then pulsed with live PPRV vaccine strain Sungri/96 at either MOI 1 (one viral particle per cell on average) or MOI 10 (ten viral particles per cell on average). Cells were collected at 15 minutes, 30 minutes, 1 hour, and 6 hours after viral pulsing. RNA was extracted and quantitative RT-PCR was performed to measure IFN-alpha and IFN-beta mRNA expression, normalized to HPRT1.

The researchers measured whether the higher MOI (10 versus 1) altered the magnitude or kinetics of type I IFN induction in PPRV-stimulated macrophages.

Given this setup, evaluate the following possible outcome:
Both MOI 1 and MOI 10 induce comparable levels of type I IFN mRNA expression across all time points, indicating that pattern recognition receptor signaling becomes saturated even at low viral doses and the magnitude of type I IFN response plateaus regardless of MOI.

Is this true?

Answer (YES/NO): NO